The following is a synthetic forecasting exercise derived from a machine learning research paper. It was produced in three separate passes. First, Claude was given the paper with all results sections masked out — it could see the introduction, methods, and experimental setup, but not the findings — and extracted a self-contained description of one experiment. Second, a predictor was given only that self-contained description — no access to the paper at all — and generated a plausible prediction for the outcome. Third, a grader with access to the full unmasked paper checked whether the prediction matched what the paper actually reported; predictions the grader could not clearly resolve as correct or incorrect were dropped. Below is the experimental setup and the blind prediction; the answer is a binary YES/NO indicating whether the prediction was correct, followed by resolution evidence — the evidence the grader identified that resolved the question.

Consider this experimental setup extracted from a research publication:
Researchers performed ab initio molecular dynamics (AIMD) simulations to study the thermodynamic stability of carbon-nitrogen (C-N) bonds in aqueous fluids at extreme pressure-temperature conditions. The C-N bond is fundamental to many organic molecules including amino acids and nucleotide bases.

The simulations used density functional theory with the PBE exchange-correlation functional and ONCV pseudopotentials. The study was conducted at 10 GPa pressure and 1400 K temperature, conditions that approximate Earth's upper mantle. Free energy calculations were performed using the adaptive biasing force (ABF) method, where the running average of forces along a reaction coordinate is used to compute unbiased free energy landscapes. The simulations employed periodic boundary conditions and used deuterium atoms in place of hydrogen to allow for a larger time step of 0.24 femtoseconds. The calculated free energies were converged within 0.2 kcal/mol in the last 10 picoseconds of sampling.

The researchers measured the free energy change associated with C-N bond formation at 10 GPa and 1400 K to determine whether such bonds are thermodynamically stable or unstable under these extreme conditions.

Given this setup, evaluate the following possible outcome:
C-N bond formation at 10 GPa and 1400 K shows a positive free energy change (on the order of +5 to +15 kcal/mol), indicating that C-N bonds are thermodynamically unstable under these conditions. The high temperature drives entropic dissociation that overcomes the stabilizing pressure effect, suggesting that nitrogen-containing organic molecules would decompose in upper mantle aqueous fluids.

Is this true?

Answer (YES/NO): NO